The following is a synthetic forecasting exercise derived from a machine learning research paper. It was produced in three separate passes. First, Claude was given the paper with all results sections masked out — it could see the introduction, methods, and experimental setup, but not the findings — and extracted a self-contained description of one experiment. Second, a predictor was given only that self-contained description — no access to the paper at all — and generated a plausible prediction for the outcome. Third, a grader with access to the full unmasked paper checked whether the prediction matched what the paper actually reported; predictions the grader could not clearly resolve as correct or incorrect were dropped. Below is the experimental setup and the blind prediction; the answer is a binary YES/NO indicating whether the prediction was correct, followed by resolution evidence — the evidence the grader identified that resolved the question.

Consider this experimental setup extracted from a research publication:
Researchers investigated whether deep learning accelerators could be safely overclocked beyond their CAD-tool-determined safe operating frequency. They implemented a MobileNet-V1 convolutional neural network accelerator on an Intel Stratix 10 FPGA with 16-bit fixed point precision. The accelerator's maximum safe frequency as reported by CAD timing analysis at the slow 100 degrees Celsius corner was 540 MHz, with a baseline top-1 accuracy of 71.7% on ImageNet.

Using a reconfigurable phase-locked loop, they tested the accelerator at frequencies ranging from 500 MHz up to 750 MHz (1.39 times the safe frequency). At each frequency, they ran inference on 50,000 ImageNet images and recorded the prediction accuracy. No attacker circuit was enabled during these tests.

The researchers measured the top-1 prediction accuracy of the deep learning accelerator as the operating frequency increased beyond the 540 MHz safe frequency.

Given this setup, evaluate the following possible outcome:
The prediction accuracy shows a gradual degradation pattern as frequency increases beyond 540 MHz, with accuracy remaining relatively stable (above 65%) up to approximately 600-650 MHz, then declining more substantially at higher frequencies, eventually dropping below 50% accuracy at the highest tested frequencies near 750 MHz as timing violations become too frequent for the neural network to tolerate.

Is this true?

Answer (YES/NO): NO